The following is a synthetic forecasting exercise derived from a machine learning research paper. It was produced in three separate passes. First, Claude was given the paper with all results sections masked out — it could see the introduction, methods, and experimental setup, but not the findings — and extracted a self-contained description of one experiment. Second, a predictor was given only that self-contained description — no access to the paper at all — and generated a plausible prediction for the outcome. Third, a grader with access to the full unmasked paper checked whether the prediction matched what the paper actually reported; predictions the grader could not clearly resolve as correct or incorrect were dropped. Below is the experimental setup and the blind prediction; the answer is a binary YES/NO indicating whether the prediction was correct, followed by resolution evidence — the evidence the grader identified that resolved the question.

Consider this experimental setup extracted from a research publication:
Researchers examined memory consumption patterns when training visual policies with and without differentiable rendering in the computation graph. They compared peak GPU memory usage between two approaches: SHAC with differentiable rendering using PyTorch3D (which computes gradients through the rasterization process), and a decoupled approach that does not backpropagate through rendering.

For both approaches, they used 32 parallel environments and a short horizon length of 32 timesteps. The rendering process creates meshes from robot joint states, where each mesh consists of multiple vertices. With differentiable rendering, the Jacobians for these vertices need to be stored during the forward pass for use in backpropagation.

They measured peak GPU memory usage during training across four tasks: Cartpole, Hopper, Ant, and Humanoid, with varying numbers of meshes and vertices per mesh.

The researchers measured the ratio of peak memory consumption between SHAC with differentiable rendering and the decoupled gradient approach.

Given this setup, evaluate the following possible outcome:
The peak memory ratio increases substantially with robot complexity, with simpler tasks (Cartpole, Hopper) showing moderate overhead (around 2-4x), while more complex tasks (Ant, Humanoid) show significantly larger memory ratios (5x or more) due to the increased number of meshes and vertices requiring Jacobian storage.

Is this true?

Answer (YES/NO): NO